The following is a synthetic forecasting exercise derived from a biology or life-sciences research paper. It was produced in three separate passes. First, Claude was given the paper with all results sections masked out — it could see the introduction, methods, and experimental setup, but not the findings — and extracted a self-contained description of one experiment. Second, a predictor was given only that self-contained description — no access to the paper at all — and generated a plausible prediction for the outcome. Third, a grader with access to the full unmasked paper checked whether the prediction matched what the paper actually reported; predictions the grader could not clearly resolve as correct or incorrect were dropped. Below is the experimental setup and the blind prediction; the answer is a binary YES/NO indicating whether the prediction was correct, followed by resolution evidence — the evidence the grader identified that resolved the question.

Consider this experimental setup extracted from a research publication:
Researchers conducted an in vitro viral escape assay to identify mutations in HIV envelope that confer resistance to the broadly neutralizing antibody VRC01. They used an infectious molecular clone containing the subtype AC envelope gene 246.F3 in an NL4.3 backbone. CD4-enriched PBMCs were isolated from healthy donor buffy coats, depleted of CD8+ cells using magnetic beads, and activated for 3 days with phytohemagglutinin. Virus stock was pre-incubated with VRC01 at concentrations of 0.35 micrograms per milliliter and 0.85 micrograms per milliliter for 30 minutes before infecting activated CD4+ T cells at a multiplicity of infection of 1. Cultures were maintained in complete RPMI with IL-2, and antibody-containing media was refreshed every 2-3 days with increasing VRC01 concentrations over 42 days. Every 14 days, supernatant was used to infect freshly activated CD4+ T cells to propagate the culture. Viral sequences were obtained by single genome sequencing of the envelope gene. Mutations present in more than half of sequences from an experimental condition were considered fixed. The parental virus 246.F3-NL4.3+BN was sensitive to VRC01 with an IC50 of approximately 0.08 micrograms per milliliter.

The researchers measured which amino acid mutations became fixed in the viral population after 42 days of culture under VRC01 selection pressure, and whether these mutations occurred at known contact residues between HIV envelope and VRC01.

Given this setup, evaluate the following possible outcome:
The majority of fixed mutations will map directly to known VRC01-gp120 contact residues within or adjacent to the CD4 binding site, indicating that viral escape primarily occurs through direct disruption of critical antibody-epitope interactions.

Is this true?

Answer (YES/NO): NO